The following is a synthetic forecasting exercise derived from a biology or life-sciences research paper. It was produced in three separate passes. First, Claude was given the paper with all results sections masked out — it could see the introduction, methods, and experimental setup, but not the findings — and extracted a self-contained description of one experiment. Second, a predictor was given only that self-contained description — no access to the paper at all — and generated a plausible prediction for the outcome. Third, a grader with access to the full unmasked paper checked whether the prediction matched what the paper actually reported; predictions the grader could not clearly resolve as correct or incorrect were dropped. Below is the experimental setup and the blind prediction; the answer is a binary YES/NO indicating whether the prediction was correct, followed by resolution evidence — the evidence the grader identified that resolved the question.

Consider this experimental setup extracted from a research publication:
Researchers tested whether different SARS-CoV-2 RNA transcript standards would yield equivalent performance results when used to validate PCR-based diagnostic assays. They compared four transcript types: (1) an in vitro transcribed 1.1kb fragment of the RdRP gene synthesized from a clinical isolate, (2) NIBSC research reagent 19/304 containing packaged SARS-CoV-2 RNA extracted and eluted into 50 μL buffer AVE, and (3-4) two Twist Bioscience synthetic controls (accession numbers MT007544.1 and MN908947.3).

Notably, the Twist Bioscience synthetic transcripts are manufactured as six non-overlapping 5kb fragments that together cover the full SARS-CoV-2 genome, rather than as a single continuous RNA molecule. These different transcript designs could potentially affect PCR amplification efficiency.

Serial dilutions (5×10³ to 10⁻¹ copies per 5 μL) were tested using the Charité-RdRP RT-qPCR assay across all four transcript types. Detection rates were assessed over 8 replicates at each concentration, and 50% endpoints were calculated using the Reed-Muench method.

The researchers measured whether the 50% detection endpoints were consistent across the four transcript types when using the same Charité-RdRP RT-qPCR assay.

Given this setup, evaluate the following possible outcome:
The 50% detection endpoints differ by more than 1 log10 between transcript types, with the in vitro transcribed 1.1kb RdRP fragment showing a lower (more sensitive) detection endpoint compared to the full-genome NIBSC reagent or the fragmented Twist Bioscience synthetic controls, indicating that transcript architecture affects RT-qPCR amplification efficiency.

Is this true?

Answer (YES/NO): NO